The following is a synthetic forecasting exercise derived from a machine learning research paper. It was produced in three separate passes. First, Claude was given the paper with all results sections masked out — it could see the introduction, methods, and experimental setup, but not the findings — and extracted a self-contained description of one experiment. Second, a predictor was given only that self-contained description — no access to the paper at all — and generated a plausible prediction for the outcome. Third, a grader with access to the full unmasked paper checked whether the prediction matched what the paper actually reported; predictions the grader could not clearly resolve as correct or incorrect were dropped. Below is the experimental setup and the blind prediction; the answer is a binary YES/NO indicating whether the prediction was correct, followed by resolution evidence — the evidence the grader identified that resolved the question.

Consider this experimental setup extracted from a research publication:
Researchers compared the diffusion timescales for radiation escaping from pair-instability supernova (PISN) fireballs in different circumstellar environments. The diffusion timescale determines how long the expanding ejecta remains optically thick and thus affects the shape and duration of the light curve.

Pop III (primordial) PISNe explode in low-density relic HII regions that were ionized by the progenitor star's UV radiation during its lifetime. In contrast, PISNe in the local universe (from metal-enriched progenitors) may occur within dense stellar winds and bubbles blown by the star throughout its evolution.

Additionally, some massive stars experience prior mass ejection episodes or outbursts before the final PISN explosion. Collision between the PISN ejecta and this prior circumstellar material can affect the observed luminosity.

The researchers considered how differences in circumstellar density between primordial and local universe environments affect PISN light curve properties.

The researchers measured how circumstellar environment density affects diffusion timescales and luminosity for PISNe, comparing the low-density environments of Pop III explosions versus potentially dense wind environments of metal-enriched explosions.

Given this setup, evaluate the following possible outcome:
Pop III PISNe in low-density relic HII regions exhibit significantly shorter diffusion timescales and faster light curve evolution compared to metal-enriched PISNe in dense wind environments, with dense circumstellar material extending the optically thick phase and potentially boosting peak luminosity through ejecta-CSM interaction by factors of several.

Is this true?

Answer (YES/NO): NO